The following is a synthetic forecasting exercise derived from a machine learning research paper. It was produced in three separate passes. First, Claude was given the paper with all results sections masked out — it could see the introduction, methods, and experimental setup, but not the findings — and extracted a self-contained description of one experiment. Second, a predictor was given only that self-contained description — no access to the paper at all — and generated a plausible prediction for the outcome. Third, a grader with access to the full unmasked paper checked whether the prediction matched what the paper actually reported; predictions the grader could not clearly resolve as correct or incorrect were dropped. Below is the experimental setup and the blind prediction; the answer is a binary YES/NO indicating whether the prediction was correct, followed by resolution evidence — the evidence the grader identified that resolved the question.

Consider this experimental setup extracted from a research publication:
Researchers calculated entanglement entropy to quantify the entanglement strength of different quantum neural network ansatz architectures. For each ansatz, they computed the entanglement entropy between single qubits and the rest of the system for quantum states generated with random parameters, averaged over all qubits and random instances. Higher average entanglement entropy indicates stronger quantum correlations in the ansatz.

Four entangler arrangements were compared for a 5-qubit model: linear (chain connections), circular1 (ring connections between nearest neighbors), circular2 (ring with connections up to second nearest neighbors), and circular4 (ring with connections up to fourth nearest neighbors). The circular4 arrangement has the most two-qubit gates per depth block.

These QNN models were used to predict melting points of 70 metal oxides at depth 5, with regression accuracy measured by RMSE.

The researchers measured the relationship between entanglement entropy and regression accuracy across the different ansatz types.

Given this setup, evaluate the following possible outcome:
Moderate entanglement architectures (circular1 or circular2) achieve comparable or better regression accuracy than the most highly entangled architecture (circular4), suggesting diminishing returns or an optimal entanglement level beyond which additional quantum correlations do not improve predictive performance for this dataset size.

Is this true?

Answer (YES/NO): NO